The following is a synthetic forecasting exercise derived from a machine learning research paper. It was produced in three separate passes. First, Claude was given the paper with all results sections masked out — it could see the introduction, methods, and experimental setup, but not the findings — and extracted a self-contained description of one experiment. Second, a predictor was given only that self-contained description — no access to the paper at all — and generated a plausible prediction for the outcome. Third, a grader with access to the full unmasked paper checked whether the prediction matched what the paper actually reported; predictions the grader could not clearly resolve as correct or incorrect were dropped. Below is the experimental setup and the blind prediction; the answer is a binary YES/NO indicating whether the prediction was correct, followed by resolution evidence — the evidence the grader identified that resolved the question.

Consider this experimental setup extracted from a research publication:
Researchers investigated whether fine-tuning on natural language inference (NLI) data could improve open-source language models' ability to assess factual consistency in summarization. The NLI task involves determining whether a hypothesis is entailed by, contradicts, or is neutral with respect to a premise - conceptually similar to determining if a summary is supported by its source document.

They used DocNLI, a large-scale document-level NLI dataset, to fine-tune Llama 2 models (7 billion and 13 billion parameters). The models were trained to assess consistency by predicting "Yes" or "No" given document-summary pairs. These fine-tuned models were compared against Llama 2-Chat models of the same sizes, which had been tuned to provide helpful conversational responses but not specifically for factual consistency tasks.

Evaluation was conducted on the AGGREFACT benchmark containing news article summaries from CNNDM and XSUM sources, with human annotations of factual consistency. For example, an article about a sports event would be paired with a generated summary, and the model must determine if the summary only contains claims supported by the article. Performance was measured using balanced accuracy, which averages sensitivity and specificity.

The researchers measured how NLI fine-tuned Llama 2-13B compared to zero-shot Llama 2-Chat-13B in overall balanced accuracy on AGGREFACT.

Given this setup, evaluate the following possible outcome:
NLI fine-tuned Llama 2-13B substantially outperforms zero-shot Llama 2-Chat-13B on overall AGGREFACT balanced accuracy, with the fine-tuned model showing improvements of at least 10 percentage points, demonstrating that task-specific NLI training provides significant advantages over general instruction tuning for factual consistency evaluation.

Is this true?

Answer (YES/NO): NO